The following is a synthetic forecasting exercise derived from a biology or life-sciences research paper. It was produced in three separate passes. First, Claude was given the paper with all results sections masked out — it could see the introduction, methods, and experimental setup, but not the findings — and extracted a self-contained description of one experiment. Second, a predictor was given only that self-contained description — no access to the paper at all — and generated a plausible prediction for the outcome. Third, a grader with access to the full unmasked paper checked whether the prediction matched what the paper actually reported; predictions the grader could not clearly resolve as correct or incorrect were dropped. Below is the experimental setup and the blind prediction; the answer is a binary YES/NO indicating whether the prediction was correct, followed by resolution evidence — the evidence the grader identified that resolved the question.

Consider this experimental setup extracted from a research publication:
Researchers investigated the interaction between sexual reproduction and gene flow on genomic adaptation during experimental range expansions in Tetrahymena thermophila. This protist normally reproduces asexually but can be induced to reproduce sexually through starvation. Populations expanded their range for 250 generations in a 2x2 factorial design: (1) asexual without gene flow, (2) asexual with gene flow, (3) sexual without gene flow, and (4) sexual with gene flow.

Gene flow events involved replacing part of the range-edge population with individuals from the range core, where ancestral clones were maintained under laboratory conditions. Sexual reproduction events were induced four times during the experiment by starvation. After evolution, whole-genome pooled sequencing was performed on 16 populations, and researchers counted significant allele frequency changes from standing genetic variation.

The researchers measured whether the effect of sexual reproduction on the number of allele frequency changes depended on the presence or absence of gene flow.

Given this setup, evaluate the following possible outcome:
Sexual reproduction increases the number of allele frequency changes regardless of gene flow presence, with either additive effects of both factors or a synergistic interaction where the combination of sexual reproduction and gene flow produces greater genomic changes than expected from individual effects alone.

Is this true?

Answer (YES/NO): NO